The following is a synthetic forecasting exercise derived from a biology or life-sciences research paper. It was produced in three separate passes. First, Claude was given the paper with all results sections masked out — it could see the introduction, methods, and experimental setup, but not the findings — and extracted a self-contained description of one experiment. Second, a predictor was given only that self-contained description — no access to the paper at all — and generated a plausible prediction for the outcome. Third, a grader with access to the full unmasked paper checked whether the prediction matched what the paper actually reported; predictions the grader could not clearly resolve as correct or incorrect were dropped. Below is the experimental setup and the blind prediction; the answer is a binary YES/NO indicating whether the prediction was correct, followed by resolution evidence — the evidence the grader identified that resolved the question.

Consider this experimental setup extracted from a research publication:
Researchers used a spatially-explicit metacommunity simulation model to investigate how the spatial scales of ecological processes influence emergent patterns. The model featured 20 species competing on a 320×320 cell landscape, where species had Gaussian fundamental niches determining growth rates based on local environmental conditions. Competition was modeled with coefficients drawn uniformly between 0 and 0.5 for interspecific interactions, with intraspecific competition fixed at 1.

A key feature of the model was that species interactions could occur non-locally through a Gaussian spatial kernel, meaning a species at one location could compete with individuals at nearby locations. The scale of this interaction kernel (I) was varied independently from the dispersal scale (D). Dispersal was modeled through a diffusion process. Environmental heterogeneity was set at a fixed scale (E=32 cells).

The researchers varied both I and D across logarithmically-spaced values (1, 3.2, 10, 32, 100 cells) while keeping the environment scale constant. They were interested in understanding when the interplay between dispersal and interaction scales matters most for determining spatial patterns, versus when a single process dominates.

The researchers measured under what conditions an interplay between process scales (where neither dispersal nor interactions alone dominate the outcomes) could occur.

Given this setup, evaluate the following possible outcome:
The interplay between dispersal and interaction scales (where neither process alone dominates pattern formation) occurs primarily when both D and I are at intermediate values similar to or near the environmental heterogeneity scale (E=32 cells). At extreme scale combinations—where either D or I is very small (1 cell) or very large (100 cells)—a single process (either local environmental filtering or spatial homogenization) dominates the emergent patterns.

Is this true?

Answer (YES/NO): NO